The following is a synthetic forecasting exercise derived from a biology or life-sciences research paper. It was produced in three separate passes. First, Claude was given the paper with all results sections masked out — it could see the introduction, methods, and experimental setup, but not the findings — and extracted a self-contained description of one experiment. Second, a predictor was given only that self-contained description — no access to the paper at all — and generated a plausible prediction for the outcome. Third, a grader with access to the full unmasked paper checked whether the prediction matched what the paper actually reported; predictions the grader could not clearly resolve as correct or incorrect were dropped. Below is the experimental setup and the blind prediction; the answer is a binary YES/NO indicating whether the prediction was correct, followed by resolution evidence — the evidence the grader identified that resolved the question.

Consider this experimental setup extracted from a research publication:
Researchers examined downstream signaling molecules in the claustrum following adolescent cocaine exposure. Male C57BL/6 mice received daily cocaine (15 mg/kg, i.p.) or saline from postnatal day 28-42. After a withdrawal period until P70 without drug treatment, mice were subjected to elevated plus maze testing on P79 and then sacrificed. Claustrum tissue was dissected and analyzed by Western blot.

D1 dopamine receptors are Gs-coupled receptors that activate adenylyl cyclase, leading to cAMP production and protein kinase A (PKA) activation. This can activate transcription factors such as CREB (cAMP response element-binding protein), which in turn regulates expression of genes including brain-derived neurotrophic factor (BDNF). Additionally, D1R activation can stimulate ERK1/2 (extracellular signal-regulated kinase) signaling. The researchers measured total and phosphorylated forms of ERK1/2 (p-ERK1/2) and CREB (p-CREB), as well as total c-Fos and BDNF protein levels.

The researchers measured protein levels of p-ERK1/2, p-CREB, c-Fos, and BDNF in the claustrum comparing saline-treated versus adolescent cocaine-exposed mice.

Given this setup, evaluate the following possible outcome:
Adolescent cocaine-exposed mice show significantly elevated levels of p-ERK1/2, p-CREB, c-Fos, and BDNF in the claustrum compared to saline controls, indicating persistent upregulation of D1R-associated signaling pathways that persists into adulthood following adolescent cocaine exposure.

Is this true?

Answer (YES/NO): YES